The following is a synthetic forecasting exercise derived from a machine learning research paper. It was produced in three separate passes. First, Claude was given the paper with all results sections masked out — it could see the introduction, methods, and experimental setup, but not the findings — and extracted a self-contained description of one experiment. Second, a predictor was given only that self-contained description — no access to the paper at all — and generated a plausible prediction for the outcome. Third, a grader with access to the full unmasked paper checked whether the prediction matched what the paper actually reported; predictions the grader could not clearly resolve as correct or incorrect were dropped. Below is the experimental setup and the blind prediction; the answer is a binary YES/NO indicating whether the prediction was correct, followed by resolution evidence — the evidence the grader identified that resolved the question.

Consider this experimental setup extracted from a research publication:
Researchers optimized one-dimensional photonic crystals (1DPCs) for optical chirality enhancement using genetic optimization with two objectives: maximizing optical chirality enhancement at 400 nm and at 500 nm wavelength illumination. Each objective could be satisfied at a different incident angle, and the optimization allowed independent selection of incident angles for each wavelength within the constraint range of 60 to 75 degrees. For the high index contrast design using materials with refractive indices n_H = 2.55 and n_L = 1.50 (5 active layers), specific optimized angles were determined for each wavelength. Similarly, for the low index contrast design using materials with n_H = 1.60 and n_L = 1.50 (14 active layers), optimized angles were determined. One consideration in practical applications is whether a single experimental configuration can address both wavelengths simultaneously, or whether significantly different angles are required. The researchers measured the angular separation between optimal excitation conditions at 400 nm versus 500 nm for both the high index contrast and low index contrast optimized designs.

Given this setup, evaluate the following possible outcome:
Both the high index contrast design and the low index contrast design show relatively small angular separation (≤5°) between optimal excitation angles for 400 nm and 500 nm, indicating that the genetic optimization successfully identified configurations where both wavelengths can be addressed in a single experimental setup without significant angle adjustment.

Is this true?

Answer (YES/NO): YES